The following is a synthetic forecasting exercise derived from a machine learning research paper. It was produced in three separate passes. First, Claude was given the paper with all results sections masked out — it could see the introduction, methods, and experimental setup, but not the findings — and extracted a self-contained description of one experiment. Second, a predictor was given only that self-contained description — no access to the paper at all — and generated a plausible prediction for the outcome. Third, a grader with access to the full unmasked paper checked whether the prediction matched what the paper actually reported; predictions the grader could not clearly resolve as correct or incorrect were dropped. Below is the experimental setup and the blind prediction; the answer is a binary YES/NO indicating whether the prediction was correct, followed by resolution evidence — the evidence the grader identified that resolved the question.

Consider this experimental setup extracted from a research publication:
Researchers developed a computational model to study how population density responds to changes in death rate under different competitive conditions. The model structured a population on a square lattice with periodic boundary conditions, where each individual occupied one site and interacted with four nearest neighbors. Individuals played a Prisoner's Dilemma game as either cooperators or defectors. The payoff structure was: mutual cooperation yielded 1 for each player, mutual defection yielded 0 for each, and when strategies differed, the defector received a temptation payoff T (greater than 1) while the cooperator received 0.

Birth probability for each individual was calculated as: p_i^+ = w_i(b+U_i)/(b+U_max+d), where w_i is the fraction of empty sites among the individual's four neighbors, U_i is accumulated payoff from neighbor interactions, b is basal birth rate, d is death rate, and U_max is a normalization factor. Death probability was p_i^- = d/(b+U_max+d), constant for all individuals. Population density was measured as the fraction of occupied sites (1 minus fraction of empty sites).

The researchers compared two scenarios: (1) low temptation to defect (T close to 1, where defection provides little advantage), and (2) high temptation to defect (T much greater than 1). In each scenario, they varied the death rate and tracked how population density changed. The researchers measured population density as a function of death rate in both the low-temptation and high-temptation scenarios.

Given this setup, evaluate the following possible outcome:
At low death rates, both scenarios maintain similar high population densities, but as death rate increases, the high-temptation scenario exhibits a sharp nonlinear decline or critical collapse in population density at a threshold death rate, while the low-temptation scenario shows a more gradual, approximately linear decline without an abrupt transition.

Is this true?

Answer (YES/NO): NO